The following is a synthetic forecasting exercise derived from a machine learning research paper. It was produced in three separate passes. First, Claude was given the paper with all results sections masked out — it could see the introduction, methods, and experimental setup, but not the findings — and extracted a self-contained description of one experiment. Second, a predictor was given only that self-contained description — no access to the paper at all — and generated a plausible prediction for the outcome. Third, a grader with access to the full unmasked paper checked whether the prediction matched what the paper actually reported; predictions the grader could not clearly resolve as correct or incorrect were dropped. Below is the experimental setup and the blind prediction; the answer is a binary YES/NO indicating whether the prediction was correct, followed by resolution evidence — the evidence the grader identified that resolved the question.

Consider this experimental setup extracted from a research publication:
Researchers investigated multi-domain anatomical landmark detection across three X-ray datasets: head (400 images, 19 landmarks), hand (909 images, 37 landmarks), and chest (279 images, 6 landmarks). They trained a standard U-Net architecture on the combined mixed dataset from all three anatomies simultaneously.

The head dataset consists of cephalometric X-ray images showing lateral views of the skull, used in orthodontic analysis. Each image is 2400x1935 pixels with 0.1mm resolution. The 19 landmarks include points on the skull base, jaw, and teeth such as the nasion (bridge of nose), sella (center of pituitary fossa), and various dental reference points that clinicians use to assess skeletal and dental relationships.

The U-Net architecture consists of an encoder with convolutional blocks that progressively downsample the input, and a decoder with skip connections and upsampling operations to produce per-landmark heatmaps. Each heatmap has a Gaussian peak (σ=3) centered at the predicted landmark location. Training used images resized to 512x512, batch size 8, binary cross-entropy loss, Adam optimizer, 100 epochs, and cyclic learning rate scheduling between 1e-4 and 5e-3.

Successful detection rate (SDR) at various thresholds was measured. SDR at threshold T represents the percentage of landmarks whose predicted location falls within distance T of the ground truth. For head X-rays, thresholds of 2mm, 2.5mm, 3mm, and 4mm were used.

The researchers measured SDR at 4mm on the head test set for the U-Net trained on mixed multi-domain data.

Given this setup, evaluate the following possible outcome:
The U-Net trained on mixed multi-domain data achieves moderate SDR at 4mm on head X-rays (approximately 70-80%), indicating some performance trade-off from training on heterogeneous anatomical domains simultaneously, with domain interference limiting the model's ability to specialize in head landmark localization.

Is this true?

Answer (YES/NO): YES